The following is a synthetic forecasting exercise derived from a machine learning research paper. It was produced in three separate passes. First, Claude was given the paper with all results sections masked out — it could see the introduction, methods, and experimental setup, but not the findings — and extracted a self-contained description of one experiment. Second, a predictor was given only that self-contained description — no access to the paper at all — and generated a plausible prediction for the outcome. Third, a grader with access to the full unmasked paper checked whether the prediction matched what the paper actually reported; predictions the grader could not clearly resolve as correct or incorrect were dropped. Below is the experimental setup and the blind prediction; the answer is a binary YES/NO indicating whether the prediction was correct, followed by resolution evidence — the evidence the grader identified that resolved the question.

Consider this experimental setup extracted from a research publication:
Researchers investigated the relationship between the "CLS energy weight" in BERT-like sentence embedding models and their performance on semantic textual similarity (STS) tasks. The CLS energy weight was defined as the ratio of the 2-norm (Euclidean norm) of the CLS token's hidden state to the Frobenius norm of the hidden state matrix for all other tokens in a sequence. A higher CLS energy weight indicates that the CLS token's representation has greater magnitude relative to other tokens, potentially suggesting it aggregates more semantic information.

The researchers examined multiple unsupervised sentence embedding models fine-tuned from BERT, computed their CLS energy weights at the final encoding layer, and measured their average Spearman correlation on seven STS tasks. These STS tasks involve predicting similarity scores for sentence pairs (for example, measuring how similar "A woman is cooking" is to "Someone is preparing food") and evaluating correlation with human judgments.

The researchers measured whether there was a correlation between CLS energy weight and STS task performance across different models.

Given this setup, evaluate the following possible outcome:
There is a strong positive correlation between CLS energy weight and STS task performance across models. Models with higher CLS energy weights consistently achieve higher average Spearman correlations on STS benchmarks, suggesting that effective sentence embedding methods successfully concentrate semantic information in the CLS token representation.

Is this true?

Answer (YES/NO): NO